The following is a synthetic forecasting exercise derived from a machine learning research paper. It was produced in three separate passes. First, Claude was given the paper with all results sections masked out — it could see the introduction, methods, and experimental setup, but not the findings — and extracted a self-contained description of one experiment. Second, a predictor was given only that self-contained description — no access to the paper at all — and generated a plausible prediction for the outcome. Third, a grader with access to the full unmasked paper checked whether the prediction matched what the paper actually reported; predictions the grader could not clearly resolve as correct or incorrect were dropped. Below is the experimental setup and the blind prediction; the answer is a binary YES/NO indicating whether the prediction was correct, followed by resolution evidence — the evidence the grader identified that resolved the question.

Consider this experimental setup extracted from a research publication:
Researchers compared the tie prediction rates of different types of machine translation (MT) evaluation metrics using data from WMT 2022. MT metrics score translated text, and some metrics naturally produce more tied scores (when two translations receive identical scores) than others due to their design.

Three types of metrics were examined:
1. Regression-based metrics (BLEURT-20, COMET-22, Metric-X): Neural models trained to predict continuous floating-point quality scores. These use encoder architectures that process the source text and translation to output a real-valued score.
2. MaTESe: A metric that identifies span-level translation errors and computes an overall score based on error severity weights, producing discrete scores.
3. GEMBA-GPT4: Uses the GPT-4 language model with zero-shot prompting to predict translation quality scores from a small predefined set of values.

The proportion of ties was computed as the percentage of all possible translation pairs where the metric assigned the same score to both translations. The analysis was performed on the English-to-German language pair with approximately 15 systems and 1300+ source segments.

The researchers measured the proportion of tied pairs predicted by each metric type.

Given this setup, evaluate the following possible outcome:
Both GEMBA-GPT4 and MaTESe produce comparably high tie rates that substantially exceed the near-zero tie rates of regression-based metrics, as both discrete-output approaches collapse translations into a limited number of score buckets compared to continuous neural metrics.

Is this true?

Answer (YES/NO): YES